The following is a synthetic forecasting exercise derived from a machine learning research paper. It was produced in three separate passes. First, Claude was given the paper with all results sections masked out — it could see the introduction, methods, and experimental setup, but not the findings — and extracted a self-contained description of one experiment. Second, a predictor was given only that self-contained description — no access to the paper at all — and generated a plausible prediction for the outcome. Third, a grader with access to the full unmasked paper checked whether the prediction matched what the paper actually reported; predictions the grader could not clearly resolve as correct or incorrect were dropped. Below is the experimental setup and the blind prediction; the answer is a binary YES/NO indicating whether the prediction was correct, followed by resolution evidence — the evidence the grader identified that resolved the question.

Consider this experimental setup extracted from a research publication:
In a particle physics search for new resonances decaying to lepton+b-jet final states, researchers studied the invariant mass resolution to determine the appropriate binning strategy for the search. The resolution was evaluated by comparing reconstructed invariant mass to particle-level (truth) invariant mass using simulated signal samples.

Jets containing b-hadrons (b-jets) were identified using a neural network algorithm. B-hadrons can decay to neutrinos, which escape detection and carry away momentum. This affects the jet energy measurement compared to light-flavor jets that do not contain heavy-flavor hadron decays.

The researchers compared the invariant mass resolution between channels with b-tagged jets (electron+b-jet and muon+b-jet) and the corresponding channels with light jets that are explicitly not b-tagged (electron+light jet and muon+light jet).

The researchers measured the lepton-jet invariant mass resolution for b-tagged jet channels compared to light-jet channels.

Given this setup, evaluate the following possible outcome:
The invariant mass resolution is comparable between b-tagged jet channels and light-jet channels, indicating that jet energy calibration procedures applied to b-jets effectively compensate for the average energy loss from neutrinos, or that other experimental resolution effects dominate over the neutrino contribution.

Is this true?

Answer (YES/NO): NO